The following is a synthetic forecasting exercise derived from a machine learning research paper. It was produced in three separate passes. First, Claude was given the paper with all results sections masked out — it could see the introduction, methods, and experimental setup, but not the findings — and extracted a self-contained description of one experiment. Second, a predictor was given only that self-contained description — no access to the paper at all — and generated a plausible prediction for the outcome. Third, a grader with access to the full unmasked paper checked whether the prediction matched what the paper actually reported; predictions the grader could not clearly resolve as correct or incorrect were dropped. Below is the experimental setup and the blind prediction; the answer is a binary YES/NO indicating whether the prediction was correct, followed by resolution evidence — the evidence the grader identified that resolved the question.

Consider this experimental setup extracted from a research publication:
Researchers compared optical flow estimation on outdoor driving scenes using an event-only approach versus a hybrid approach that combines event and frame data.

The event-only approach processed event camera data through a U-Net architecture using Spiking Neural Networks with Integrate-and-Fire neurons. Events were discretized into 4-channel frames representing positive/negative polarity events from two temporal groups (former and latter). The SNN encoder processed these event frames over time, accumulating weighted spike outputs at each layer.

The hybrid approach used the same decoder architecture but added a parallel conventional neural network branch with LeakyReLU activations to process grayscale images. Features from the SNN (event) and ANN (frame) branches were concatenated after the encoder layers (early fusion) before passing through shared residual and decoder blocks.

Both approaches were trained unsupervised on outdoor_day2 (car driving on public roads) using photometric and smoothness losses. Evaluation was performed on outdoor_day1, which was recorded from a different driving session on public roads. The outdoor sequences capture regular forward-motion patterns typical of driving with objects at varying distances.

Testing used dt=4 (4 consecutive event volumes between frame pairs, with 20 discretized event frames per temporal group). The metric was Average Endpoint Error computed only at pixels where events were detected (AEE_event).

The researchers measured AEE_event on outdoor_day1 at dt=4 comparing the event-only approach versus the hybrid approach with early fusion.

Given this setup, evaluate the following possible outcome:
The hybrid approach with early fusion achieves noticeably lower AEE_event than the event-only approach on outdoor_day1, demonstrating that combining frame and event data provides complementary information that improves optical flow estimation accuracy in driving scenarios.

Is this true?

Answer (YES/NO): NO